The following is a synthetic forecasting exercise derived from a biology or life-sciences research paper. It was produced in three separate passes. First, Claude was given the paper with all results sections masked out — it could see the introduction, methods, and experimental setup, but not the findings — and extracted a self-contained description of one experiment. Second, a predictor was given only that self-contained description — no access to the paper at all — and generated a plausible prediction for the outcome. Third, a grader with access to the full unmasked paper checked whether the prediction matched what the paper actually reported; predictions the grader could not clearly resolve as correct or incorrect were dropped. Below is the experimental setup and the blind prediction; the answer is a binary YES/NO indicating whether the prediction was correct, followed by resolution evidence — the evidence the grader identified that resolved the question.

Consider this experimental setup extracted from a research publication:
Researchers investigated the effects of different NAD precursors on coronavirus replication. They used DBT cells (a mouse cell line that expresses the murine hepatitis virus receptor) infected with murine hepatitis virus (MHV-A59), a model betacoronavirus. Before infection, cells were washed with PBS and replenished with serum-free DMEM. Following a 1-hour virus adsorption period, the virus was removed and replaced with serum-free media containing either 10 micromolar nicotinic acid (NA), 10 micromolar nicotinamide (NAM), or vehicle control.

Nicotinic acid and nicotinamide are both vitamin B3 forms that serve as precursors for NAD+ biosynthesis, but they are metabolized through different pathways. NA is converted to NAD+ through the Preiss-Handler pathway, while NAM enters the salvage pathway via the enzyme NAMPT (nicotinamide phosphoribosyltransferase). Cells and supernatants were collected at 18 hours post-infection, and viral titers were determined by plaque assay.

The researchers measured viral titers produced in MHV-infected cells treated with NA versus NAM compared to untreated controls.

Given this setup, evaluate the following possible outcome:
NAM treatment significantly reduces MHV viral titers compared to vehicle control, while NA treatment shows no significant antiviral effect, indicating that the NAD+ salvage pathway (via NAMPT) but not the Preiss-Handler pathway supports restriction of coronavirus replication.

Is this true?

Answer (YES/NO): NO